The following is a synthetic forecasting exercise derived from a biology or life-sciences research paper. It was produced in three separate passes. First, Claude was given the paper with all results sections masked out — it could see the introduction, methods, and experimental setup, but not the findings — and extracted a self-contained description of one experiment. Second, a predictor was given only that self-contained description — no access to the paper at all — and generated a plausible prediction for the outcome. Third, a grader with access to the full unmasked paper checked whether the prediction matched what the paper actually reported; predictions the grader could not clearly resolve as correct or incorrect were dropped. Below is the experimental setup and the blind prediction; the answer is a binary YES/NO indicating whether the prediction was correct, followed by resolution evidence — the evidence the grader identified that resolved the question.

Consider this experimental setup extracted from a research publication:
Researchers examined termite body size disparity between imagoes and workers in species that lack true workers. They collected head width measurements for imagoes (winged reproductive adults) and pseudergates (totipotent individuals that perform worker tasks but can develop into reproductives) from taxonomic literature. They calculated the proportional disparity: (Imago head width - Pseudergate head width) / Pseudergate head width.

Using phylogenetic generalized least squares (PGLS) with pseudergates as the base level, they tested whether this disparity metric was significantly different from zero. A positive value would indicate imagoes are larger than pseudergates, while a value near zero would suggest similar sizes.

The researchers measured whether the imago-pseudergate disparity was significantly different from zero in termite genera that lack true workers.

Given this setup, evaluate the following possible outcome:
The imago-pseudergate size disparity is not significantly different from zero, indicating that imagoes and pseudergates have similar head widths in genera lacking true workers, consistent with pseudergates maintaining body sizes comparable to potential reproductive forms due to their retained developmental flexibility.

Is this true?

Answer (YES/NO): YES